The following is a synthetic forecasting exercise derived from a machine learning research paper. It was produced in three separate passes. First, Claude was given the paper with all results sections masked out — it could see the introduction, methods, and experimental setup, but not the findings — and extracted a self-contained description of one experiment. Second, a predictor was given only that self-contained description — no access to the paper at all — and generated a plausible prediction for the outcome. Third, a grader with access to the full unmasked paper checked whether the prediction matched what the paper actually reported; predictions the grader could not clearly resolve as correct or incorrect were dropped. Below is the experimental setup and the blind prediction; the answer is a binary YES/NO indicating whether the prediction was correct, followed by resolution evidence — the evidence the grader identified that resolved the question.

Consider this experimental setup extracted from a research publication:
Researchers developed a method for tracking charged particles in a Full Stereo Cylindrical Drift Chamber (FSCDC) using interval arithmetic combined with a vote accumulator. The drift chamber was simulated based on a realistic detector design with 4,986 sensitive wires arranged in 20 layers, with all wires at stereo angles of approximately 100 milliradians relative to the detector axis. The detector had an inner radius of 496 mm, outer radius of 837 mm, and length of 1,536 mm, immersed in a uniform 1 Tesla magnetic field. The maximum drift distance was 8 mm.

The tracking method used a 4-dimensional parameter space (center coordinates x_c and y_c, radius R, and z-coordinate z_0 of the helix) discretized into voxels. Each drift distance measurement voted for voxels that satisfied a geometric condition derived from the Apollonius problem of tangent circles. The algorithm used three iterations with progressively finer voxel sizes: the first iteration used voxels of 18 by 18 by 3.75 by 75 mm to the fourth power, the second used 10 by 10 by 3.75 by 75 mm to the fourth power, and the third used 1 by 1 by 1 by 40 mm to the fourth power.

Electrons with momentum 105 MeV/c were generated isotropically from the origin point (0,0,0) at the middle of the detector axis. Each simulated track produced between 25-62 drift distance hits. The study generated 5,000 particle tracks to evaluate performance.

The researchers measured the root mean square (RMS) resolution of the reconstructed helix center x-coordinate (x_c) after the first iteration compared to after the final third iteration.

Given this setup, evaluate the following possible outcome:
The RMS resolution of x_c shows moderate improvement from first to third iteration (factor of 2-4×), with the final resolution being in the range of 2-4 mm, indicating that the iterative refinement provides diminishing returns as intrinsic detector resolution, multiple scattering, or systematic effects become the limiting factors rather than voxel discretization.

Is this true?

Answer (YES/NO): NO